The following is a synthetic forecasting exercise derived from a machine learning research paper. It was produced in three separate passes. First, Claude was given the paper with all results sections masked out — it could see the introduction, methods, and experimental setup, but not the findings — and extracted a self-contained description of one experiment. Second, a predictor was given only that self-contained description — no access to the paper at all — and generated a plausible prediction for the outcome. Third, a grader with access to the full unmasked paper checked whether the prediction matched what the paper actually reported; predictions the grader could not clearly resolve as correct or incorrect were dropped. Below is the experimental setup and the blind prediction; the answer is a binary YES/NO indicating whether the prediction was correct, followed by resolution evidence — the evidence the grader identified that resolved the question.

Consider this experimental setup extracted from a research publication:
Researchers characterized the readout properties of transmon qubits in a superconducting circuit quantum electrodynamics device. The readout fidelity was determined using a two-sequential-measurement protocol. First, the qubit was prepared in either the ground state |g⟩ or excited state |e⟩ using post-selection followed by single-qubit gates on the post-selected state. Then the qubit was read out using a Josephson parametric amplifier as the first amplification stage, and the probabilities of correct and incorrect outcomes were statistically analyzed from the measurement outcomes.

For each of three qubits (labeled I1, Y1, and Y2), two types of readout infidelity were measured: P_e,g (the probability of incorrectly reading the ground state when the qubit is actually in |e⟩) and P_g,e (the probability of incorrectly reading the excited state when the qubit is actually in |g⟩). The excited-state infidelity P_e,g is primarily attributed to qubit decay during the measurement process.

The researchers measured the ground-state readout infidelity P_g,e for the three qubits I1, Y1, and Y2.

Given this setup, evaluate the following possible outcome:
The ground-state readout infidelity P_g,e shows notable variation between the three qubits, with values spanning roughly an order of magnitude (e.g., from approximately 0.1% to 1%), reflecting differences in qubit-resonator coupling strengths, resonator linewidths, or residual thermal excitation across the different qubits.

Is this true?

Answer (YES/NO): NO